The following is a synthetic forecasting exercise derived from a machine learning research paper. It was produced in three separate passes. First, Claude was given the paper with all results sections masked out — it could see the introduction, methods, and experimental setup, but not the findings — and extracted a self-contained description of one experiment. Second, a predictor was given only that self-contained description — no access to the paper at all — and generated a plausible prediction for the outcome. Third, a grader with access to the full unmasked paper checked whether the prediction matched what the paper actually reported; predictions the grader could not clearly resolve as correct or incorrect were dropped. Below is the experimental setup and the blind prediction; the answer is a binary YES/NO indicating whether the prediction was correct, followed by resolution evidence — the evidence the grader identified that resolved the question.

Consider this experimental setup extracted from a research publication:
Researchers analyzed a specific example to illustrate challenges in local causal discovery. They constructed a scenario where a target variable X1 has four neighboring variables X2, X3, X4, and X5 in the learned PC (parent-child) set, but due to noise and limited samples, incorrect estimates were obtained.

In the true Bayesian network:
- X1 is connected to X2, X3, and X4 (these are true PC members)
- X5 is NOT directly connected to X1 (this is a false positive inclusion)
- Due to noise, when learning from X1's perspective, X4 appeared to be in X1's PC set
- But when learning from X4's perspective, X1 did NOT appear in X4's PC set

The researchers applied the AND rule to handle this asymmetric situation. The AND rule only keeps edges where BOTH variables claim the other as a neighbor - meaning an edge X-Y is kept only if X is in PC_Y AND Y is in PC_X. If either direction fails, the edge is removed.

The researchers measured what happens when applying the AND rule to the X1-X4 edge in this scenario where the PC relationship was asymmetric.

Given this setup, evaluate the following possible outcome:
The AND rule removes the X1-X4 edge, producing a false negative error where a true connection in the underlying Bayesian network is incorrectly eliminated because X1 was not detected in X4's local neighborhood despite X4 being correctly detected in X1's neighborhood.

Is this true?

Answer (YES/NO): YES